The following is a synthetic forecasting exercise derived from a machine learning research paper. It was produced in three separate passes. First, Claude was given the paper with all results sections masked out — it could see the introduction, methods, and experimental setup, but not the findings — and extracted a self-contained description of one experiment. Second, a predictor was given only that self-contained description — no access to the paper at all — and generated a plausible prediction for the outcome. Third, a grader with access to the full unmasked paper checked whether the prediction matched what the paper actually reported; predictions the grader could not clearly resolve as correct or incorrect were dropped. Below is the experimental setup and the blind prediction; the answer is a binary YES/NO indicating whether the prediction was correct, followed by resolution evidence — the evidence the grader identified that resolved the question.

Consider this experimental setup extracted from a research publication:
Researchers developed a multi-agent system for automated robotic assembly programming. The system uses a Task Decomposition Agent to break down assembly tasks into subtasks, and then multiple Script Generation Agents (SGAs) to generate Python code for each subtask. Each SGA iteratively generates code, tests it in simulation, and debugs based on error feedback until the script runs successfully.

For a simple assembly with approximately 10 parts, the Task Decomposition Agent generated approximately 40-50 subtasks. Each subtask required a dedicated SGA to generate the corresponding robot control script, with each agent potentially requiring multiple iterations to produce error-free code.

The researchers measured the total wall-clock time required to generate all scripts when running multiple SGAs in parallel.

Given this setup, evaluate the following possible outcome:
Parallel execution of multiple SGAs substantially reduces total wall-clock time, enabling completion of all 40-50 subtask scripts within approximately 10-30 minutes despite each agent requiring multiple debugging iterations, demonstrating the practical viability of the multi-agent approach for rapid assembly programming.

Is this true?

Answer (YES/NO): NO